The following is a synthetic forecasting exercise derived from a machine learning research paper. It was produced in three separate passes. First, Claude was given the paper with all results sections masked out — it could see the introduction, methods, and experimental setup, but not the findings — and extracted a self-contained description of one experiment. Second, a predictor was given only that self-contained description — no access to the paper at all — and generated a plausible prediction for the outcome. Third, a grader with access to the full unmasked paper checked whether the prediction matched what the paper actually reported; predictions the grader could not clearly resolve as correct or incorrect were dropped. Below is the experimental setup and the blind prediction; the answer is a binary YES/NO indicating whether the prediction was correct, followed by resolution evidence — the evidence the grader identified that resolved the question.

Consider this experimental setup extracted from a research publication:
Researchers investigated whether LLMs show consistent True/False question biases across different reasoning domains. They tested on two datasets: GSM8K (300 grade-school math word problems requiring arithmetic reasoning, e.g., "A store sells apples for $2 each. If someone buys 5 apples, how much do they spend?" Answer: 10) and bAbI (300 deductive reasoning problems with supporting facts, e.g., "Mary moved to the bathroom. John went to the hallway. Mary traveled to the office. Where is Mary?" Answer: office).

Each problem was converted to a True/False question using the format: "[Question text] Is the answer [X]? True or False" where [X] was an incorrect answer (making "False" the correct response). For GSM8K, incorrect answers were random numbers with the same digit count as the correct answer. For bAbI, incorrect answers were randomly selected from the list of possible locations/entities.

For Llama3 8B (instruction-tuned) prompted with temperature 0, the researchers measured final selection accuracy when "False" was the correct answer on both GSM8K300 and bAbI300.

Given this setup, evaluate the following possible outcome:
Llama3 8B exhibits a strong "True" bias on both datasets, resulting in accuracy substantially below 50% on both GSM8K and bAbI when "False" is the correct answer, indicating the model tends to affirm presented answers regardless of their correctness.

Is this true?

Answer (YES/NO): NO